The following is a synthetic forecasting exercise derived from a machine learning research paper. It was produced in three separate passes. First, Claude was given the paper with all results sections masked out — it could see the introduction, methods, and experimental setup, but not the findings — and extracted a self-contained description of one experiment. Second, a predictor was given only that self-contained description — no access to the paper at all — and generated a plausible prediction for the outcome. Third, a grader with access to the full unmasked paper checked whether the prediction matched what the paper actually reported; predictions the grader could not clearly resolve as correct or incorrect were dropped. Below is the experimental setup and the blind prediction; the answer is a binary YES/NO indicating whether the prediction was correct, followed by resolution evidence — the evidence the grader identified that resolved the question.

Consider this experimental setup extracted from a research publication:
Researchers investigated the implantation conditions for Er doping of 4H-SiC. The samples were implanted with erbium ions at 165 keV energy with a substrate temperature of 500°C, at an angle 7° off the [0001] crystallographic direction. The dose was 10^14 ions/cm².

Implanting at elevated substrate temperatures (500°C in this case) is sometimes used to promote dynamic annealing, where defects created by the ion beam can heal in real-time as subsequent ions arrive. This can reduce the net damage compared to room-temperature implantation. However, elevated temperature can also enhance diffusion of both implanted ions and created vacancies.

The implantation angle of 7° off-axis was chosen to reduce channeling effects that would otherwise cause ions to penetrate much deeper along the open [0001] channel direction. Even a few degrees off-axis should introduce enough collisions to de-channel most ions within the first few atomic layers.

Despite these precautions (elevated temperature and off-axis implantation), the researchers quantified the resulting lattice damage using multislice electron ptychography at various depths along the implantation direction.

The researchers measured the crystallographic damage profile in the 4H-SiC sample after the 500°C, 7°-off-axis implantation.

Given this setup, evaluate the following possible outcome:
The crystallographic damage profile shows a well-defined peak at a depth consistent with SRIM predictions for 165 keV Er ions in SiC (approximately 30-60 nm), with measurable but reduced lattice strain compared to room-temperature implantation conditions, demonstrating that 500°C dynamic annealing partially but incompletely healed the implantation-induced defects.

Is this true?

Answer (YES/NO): NO